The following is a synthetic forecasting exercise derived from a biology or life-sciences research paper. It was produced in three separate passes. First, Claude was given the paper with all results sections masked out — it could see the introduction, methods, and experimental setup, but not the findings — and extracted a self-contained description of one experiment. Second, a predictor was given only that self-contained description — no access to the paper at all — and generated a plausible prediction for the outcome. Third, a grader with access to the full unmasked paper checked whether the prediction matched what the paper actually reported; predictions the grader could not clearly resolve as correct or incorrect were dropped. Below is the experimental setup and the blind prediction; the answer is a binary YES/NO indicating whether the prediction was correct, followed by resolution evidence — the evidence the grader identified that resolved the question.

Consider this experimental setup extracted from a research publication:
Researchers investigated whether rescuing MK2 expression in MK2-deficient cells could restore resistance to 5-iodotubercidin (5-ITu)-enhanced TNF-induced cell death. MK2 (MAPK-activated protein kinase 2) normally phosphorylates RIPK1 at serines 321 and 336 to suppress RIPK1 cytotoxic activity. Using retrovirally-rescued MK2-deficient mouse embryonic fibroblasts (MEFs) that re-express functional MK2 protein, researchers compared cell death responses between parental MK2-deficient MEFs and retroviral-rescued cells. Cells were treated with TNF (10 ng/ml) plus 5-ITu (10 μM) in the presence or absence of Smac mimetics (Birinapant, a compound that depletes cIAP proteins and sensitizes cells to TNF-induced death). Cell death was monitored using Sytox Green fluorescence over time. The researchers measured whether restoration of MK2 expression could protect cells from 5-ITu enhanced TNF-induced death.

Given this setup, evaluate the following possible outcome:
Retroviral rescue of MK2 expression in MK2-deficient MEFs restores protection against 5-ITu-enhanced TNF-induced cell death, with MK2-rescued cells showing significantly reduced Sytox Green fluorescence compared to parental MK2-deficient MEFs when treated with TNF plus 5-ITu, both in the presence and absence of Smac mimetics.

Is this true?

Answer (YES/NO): NO